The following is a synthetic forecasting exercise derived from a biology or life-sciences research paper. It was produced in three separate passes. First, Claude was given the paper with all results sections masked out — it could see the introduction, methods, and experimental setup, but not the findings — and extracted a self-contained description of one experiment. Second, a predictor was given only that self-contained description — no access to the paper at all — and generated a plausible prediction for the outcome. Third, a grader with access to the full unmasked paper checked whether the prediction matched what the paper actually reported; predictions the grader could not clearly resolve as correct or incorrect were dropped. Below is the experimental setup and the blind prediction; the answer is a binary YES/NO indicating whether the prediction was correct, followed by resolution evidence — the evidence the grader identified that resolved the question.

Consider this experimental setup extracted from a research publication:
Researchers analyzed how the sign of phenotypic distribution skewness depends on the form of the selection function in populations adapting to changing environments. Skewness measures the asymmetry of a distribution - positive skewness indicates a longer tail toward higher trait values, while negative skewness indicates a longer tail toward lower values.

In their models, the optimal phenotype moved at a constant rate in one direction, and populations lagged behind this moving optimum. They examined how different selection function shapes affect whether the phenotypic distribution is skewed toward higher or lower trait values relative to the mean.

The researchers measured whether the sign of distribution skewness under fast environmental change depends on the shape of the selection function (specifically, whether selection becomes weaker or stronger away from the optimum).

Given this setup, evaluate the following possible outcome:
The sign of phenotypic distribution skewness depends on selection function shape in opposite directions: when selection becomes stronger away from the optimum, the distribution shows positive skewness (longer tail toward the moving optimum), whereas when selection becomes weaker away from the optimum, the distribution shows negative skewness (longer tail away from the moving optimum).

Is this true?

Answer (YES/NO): YES